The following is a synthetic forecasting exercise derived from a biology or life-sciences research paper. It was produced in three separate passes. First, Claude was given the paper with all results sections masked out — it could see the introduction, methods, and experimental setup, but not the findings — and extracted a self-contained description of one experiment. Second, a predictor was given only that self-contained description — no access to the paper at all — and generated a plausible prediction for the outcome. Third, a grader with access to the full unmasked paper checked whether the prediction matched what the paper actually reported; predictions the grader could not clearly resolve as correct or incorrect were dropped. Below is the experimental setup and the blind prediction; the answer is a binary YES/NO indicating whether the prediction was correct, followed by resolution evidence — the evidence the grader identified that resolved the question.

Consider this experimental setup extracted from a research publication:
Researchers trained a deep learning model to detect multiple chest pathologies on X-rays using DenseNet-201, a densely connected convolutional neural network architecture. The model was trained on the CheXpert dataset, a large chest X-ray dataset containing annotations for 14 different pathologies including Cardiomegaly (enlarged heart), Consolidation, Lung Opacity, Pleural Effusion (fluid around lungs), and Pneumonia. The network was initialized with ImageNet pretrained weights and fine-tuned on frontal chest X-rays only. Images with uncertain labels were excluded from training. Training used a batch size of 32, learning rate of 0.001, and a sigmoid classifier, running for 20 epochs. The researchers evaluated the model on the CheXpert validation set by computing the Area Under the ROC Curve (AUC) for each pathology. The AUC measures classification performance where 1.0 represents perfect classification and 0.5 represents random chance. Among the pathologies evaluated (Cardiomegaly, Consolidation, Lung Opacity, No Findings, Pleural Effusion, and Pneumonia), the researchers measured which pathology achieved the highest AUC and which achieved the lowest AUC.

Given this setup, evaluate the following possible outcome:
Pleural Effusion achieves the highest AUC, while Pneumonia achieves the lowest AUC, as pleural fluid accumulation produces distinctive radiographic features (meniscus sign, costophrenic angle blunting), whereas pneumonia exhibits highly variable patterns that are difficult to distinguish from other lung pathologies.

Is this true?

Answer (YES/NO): YES